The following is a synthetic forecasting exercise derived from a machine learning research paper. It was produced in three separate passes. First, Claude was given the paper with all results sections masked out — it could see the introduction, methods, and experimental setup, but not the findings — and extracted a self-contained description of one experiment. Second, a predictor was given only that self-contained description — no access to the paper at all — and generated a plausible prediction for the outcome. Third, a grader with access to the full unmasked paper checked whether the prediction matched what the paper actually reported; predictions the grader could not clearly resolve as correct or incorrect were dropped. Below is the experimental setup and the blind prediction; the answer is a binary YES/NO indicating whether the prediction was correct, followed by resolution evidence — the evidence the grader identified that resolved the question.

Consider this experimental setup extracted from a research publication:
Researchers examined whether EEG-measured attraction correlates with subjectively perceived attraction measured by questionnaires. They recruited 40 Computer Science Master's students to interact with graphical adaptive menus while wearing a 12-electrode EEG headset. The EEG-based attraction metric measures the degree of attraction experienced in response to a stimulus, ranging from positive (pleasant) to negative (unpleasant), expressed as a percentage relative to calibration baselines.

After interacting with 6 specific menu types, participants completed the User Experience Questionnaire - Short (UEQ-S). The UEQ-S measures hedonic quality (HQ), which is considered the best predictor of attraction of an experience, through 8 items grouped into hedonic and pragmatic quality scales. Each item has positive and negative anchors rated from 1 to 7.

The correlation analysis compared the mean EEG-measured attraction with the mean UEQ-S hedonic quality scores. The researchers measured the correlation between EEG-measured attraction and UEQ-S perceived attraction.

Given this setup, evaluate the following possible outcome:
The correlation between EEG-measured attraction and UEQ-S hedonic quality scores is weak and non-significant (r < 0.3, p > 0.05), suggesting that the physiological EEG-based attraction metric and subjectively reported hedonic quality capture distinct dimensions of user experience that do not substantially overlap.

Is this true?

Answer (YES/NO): NO